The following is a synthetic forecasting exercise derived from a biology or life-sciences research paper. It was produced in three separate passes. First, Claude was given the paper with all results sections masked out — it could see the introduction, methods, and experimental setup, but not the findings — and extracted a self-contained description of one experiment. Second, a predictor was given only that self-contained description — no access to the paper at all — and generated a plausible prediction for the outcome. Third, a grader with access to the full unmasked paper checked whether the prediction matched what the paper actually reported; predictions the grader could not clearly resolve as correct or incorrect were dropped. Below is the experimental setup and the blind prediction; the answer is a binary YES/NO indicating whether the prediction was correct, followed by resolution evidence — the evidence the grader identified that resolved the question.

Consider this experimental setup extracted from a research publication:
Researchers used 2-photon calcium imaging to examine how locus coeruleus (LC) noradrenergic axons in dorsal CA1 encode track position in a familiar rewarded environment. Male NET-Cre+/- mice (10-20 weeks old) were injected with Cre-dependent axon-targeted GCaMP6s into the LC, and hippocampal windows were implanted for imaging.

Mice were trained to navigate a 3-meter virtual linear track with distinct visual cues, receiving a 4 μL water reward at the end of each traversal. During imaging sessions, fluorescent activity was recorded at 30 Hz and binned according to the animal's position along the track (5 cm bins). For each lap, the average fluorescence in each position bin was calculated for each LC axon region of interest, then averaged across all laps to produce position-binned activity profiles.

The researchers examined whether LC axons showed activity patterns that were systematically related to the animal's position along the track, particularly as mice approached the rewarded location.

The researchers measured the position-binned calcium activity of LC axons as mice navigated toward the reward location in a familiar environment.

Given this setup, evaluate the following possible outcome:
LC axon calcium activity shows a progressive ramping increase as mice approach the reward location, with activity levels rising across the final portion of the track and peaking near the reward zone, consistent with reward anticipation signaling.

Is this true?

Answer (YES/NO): NO